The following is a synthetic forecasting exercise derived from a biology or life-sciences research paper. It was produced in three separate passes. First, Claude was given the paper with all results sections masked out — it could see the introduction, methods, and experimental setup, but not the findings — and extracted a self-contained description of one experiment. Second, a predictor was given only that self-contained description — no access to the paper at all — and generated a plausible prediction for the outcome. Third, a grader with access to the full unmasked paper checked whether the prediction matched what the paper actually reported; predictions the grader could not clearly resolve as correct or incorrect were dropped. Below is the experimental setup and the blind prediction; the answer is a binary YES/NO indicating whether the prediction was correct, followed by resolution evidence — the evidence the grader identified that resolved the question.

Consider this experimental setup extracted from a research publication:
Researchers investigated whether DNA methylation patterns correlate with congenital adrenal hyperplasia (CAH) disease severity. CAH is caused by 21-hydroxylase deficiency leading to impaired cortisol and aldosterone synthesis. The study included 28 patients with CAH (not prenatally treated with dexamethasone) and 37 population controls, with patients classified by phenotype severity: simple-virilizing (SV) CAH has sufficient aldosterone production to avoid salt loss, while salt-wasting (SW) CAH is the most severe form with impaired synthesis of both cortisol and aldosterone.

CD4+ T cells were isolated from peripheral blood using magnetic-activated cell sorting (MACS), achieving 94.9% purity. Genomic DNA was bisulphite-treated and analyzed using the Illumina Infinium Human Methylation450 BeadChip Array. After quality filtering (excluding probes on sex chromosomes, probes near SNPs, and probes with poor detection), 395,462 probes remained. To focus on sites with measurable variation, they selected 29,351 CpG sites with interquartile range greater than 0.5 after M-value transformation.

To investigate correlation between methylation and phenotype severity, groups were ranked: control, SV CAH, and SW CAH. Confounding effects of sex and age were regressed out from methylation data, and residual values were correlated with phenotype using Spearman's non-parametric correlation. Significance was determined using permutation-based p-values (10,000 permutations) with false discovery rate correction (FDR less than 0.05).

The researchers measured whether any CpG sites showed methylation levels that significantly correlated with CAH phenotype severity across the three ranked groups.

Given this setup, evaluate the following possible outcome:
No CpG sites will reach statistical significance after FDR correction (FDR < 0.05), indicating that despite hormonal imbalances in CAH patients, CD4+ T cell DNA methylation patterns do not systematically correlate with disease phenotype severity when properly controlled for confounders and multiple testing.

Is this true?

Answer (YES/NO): NO